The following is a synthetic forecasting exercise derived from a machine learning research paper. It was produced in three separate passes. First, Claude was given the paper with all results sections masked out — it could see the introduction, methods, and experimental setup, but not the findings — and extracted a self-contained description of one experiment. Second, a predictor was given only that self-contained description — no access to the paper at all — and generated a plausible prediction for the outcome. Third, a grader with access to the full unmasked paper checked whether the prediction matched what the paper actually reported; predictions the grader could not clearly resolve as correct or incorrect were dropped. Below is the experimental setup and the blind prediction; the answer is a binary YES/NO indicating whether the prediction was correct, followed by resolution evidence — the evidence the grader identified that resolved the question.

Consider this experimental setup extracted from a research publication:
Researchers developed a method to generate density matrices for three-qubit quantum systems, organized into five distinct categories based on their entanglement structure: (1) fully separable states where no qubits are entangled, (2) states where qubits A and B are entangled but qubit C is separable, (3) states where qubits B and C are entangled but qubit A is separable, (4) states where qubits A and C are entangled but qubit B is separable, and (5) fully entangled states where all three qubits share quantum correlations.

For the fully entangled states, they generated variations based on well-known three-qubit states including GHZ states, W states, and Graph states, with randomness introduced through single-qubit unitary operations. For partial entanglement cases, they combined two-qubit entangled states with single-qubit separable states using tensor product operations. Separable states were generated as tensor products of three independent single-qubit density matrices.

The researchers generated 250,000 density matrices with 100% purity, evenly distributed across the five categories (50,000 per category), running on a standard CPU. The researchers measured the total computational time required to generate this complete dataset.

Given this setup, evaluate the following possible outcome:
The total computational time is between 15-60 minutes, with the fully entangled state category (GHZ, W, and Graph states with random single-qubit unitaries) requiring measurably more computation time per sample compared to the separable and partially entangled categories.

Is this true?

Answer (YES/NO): NO